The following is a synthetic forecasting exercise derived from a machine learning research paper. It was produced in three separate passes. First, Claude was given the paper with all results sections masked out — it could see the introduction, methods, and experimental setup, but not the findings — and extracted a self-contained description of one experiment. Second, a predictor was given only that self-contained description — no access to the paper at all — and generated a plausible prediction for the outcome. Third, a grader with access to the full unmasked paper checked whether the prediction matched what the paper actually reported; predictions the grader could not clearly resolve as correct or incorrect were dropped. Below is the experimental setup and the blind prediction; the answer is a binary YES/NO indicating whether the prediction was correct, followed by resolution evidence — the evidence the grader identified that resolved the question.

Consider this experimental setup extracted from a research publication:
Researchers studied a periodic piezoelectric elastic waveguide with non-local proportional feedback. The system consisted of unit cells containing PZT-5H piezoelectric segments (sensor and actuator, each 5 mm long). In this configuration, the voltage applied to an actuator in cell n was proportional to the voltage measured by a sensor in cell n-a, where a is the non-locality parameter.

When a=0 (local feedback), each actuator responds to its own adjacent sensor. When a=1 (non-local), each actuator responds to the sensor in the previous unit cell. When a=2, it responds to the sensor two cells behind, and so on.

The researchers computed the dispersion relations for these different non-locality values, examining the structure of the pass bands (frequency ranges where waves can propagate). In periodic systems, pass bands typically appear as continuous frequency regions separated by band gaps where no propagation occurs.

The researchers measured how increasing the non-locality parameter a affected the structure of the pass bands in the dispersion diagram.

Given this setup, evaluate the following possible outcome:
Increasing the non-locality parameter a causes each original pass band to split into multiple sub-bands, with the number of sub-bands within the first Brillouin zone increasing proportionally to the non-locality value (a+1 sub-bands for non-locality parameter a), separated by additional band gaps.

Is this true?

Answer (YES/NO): NO